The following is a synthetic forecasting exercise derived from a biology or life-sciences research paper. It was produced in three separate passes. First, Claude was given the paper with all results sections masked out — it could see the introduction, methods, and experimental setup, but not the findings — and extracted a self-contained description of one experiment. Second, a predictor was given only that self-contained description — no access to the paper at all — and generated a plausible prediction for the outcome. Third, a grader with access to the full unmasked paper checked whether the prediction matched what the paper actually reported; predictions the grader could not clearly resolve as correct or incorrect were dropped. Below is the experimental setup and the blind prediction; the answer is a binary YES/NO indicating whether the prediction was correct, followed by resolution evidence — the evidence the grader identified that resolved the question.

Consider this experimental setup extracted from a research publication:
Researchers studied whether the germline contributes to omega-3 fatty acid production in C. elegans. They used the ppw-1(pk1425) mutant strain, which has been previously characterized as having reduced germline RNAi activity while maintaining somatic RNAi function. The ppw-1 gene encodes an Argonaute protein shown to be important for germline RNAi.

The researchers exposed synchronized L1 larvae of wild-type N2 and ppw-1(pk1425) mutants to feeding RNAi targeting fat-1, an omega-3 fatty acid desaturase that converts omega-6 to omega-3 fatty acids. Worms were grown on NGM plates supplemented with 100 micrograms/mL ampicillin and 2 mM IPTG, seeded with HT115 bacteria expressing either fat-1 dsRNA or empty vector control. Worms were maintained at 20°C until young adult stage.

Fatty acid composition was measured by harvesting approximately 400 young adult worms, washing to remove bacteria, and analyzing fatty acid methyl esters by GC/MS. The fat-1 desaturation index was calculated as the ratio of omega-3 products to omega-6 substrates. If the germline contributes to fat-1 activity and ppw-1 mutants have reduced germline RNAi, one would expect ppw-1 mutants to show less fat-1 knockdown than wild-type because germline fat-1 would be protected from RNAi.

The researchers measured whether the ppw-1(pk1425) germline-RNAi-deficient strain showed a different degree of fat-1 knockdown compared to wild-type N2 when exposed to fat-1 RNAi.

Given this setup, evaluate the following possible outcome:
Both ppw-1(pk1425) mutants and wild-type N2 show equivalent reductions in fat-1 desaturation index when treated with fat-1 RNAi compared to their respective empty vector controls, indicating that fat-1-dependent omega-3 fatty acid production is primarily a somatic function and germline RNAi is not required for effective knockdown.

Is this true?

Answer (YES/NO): NO